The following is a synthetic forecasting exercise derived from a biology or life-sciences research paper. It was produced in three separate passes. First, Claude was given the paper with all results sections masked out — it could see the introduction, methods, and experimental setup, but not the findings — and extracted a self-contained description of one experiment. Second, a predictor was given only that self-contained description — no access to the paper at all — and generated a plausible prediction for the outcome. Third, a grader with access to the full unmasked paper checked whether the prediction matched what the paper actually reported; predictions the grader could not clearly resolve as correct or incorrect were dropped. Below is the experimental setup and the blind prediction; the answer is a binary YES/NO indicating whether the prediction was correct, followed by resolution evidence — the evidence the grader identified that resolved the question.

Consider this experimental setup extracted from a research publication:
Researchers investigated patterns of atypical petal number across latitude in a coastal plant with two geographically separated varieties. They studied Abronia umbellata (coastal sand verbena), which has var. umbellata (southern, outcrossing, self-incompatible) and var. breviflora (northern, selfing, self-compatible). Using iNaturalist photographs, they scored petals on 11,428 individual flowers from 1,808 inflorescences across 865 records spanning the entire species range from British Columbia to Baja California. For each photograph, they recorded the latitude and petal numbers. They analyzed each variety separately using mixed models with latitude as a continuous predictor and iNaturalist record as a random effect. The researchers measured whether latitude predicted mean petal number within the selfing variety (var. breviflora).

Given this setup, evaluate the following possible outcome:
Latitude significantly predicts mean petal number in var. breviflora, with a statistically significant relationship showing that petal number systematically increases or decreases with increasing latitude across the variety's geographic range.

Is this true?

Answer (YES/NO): YES